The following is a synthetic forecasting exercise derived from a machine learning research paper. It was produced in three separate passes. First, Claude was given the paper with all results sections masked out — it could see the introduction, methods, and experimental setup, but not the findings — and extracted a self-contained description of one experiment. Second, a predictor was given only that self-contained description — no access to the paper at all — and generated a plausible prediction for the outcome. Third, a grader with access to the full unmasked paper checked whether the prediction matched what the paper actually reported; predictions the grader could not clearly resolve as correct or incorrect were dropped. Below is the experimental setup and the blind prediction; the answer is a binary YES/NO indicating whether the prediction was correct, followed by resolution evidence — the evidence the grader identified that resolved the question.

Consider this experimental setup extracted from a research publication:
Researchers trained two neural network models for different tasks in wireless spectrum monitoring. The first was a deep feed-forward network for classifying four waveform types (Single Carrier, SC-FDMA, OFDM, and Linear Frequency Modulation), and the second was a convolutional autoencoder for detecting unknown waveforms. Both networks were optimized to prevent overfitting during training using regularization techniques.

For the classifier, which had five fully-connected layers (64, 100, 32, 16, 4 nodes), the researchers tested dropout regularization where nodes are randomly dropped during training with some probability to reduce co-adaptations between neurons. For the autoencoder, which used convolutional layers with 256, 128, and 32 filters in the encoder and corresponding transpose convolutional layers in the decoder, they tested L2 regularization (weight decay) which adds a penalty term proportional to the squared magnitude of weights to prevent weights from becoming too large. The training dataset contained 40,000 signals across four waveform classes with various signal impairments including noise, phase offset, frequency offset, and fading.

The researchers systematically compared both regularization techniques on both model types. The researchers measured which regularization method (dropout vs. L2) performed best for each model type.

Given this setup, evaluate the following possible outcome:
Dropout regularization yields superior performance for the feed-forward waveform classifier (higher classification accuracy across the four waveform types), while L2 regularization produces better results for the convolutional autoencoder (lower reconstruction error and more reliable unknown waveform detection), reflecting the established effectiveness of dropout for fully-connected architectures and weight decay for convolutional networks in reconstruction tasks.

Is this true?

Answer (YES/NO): YES